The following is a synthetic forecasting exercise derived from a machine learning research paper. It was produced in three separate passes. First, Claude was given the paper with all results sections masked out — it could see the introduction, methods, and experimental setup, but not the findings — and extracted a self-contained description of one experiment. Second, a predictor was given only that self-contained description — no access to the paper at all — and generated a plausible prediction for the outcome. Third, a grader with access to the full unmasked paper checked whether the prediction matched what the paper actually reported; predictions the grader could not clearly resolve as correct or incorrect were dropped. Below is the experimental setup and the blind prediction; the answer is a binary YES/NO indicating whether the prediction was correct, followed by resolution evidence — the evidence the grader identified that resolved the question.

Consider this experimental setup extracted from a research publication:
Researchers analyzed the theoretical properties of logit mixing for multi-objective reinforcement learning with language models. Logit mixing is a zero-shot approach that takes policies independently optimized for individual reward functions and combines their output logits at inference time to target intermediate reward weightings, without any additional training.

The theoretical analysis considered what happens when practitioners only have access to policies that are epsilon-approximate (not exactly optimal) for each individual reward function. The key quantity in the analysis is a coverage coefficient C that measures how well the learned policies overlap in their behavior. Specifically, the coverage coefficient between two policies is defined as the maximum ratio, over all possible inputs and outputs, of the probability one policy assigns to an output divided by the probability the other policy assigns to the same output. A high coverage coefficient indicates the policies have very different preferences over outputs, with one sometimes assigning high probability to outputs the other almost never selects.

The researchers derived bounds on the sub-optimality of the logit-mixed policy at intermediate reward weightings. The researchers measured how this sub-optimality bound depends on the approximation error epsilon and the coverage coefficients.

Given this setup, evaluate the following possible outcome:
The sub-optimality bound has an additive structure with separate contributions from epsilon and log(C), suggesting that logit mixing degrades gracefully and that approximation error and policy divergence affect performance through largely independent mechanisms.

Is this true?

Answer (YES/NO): NO